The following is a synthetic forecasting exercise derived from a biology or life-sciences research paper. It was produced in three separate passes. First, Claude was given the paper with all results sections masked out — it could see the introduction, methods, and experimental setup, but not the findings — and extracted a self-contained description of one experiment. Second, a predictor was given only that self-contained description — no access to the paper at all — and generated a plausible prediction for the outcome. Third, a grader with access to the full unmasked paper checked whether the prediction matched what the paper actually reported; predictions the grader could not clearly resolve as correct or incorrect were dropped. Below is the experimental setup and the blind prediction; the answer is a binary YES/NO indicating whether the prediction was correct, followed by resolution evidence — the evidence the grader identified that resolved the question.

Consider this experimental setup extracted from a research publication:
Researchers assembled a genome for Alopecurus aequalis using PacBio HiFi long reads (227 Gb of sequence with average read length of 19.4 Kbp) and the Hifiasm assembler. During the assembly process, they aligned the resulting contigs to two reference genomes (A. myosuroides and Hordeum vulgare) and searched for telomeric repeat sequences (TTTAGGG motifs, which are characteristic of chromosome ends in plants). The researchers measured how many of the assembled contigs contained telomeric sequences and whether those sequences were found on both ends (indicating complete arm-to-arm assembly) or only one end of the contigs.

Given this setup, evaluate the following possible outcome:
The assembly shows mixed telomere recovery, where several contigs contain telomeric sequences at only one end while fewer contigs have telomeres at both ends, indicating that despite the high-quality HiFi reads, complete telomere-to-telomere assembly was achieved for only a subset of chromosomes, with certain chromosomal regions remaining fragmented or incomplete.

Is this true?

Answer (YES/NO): YES